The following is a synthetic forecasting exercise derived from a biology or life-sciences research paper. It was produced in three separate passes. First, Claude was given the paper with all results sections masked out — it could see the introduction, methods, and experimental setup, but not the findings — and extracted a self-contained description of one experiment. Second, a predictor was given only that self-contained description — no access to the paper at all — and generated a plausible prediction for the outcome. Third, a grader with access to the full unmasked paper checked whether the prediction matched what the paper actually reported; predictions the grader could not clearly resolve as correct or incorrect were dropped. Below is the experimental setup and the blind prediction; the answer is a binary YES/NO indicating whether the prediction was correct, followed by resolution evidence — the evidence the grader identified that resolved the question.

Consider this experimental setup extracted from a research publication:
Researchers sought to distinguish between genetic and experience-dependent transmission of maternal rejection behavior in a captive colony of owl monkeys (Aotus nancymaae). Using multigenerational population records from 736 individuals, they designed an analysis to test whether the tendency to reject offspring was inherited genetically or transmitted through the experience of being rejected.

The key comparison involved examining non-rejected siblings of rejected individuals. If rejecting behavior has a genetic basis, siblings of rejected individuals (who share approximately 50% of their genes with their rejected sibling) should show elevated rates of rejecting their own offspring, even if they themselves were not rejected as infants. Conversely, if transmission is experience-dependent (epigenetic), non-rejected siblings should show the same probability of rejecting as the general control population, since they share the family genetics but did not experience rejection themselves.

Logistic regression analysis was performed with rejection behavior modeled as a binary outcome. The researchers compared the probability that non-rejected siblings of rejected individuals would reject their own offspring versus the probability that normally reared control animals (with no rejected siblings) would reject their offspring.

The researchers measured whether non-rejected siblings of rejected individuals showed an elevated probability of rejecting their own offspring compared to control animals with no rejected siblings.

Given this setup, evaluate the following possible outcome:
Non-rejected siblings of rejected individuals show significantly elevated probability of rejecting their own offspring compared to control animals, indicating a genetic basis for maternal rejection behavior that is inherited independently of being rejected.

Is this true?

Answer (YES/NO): NO